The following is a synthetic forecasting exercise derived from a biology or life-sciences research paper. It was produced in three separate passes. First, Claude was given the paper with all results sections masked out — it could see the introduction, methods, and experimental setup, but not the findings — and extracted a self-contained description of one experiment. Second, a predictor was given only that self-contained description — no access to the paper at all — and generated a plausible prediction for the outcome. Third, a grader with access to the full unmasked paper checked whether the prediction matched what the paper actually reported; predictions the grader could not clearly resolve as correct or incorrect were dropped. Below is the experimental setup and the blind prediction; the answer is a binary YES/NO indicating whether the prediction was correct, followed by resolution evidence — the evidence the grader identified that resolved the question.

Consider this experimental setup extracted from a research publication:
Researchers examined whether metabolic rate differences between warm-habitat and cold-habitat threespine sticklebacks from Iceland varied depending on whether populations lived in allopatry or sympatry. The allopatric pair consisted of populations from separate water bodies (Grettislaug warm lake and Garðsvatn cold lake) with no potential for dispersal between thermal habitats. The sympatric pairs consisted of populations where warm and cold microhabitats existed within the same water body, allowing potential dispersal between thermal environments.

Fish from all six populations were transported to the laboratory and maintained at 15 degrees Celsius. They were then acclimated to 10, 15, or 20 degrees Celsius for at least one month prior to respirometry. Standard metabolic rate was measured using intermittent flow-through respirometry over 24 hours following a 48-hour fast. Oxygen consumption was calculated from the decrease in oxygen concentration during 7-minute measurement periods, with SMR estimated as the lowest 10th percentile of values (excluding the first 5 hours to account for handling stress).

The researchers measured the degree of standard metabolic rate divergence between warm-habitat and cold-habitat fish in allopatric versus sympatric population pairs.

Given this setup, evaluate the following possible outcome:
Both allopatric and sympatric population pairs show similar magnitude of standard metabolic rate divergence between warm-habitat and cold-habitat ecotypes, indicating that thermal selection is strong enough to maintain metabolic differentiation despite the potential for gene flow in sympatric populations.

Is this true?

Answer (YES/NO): NO